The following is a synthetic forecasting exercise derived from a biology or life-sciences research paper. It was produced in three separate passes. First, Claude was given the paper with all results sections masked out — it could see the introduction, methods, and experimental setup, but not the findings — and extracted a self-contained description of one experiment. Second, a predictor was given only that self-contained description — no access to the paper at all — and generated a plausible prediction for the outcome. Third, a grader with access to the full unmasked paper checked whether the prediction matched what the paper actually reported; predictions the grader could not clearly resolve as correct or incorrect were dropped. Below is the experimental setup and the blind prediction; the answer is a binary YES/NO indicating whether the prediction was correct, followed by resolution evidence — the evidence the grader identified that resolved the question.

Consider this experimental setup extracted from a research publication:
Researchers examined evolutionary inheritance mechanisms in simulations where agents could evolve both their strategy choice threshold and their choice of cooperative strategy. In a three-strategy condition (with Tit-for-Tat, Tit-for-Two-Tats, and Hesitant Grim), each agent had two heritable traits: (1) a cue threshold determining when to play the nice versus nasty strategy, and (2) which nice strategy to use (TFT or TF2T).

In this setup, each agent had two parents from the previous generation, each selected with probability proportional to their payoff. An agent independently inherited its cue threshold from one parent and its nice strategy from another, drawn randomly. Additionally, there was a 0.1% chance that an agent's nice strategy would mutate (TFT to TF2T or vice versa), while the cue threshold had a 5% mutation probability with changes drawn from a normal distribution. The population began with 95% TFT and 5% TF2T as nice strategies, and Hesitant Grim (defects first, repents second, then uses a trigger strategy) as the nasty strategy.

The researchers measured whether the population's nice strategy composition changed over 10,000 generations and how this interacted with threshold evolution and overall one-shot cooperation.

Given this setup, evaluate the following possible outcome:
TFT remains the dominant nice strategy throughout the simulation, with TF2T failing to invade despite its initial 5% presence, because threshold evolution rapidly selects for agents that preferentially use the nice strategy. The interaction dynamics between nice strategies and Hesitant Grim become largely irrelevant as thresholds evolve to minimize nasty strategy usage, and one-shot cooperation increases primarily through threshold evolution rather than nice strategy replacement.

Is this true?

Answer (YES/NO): NO